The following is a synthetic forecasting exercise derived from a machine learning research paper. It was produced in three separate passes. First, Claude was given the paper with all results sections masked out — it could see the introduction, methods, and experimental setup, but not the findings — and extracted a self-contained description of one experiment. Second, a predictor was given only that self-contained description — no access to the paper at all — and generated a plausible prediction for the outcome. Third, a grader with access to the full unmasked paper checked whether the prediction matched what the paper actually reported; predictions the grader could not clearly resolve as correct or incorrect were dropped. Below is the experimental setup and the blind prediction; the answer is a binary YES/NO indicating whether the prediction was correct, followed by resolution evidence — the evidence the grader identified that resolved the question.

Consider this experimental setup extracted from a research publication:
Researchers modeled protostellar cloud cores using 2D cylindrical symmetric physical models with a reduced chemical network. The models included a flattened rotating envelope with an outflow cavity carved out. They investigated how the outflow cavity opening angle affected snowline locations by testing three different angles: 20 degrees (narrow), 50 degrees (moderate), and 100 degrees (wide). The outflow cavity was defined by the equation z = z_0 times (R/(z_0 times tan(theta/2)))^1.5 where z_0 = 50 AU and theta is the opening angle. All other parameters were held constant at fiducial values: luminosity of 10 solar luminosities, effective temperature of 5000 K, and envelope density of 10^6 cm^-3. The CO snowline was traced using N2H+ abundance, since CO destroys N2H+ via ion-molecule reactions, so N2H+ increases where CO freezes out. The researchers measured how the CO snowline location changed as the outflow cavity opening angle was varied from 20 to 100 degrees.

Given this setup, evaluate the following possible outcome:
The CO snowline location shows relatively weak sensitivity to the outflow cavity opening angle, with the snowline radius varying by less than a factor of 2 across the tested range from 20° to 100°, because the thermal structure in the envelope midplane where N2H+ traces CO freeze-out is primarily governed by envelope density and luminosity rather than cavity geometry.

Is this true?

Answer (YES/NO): NO